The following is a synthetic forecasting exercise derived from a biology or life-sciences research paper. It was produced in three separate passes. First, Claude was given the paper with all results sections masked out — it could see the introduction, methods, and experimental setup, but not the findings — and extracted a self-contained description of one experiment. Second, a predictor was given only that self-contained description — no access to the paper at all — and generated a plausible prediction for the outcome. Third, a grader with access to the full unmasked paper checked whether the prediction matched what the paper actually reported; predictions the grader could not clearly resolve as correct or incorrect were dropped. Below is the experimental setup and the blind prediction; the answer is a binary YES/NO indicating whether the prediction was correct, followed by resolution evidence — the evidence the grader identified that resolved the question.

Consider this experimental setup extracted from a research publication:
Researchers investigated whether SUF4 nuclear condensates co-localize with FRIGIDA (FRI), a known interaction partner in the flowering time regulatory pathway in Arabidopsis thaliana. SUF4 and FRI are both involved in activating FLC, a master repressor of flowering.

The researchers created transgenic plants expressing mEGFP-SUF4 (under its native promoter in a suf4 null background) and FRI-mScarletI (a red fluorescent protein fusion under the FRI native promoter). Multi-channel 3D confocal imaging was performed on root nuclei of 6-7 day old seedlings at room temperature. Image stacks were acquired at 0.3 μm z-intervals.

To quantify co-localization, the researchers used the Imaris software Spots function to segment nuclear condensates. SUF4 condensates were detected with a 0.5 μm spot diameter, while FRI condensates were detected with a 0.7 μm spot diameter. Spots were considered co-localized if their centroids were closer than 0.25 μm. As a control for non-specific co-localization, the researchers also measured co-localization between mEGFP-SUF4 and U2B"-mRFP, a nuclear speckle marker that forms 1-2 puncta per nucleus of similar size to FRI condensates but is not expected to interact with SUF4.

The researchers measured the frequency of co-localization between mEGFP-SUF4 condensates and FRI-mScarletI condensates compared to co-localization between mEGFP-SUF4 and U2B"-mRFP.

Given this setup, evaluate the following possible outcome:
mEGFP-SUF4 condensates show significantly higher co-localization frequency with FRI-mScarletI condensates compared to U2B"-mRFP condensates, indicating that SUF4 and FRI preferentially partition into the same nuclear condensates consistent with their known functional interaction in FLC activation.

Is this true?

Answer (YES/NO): YES